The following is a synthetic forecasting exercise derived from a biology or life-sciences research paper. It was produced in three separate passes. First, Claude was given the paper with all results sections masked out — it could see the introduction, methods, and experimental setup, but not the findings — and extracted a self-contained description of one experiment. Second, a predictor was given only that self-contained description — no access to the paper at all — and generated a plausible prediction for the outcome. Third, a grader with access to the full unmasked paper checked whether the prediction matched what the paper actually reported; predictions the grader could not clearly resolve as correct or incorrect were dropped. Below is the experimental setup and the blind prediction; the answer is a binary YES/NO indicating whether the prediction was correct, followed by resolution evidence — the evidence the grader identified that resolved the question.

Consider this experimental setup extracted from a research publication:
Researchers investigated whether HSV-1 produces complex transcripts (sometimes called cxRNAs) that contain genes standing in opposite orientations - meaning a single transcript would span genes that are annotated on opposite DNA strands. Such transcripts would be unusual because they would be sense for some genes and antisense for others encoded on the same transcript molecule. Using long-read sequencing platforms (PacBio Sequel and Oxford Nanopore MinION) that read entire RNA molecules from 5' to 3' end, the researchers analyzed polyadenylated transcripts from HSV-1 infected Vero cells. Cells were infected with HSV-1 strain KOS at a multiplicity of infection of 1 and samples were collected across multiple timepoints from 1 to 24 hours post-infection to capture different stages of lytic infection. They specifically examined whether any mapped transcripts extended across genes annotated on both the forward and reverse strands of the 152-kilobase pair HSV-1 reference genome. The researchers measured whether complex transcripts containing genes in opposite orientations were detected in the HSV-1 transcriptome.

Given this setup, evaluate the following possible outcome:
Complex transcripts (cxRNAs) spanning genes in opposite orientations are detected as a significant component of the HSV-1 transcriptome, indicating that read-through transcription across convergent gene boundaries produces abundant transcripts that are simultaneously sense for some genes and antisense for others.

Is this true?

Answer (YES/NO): NO